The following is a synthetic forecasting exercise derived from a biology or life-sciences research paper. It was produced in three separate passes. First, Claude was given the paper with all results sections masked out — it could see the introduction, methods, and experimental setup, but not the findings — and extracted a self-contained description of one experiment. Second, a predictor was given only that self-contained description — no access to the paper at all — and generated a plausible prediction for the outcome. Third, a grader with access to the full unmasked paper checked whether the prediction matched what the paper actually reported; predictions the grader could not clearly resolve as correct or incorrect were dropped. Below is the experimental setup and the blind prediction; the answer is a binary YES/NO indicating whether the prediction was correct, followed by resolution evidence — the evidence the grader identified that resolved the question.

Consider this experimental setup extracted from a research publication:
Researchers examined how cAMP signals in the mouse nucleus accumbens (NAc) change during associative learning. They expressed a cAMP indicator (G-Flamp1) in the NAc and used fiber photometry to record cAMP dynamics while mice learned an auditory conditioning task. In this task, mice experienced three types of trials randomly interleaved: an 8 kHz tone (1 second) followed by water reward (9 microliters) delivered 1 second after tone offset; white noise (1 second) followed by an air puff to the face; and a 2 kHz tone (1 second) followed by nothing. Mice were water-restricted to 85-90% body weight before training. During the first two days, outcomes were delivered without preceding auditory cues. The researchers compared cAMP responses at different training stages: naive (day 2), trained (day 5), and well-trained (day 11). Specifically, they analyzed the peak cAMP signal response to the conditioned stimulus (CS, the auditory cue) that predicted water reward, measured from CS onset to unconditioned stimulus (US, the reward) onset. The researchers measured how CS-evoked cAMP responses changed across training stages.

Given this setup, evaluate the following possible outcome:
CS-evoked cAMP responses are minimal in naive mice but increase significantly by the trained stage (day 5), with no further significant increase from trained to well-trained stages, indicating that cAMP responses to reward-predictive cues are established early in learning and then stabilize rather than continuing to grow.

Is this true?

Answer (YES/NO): NO